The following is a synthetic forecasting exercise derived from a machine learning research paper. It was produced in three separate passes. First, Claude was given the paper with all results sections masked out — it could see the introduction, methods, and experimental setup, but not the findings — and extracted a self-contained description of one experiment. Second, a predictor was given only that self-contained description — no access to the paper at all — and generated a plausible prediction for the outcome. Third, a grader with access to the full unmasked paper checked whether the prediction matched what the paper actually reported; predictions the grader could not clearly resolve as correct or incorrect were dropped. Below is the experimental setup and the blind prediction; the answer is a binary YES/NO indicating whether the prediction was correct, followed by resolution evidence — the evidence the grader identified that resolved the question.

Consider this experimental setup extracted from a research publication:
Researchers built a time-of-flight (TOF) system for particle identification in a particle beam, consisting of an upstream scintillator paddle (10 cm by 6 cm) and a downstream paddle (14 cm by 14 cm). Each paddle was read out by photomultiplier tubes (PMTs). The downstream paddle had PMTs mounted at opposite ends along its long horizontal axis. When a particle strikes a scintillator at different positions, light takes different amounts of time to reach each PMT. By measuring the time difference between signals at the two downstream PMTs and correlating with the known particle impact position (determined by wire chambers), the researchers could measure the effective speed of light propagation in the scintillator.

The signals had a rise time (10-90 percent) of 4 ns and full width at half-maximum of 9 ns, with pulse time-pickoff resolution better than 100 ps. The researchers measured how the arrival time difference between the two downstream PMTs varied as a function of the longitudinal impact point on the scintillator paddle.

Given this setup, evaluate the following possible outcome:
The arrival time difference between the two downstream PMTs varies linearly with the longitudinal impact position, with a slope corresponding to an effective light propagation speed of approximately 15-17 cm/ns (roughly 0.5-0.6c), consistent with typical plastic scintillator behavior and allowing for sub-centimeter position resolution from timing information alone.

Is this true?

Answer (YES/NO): NO